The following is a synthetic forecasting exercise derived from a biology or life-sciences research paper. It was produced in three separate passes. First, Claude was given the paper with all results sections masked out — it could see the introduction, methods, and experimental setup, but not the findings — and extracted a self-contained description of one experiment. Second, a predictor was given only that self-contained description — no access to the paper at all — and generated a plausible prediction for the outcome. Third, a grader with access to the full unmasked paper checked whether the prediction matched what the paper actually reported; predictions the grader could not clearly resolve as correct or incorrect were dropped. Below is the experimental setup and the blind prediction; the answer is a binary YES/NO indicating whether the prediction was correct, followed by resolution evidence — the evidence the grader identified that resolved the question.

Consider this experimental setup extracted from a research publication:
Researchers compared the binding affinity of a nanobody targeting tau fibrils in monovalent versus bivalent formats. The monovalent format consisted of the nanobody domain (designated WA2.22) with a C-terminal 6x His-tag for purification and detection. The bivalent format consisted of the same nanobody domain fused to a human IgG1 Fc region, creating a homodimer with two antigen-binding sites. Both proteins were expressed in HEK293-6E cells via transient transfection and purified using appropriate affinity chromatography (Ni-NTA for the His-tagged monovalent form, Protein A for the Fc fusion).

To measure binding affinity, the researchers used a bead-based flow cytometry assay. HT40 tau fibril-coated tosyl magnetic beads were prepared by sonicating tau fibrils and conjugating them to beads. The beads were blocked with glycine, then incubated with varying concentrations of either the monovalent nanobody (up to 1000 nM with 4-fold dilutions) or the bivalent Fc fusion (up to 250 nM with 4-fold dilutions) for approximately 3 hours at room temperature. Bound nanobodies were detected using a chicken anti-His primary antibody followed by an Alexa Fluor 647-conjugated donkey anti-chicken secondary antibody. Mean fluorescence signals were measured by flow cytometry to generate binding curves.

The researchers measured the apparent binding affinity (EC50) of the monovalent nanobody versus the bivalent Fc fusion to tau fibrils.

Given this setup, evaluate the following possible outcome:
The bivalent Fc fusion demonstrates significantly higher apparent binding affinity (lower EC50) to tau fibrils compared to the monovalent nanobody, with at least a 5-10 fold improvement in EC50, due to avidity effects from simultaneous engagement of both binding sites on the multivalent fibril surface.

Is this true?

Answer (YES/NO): YES